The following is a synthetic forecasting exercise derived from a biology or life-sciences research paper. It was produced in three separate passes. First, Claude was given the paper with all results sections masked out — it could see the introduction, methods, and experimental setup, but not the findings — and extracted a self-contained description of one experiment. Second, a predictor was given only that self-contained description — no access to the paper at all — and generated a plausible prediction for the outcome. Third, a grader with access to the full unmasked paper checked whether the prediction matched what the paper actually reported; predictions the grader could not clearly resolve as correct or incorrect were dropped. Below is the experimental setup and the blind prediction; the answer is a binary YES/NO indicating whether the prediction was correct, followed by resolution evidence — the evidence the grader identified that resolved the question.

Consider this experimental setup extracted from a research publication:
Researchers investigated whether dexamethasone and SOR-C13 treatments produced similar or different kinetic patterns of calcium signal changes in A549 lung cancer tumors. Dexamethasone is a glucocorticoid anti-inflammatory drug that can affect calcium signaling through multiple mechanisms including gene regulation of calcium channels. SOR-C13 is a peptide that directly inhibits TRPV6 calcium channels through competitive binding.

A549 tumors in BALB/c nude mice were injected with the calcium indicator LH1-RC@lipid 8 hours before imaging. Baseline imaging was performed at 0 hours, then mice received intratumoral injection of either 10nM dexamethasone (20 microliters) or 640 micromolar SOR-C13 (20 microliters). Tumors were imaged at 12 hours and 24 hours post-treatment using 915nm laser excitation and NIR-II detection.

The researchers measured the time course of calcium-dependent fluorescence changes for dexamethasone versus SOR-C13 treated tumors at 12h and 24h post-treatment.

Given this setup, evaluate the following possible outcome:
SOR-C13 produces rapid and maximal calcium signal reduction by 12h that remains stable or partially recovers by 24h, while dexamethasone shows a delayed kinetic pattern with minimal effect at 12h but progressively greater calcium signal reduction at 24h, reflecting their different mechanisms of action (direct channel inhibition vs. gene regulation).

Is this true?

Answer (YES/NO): NO